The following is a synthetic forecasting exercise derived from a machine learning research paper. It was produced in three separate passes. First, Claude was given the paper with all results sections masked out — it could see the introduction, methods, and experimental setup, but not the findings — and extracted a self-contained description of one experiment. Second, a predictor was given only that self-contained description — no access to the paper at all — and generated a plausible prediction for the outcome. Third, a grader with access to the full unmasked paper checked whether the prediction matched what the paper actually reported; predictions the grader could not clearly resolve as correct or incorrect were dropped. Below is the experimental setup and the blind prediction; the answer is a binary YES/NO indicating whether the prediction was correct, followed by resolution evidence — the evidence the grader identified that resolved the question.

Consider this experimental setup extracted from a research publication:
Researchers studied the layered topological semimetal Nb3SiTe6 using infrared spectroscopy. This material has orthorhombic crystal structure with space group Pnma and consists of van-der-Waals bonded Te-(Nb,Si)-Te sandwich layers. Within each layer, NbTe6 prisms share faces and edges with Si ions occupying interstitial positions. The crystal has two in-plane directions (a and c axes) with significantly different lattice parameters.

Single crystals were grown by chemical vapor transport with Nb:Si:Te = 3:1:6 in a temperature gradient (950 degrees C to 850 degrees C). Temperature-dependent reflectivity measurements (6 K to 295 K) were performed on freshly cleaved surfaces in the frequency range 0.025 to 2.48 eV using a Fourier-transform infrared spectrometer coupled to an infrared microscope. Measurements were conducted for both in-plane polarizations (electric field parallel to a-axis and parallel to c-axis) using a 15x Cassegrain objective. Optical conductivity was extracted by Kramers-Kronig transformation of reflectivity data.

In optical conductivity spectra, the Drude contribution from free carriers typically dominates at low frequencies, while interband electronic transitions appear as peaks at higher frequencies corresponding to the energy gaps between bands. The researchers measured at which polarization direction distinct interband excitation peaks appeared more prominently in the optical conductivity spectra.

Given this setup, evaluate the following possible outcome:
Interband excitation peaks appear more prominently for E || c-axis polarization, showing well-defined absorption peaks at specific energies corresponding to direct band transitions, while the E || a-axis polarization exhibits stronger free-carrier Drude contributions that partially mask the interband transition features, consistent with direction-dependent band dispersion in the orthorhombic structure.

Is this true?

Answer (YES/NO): YES